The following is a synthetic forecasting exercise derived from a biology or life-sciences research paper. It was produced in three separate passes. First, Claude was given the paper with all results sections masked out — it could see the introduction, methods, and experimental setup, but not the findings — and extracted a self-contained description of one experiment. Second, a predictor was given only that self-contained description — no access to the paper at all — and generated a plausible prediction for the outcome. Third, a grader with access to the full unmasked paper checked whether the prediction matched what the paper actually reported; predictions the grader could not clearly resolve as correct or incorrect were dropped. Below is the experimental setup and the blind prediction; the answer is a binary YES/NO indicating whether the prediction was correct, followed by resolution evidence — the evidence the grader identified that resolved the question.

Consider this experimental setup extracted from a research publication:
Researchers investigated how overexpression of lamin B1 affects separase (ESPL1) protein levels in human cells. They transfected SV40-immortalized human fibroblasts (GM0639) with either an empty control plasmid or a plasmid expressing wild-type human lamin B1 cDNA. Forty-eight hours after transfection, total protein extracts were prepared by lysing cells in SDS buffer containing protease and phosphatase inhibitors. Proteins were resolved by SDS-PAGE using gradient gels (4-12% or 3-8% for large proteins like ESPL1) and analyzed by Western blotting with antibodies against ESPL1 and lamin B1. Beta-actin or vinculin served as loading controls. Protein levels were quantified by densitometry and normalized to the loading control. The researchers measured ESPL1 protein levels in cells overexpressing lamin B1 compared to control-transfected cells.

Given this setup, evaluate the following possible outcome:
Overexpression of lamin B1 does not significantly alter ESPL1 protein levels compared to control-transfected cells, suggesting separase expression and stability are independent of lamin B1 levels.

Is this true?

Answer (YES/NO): YES